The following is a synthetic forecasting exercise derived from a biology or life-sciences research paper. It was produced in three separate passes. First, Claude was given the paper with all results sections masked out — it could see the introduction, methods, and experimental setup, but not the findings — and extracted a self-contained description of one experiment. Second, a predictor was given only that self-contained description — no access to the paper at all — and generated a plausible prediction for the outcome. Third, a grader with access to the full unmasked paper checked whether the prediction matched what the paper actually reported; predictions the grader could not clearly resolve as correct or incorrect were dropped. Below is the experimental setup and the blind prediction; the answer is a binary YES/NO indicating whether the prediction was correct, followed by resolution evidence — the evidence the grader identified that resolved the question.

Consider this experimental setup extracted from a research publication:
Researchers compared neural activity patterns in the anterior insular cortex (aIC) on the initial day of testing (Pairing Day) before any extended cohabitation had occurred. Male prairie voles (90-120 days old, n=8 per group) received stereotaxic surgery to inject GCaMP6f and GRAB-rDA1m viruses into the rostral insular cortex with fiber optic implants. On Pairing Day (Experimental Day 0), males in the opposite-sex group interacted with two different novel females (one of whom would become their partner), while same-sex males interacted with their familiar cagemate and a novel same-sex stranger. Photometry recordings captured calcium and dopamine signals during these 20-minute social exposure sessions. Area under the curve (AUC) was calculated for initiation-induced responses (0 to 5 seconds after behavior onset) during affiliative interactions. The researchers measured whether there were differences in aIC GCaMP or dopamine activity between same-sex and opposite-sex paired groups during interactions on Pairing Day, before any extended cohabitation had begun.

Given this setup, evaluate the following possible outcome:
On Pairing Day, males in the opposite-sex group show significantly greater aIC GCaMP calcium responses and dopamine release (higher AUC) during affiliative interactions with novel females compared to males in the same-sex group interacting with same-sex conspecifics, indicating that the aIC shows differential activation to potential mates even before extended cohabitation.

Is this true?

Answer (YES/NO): NO